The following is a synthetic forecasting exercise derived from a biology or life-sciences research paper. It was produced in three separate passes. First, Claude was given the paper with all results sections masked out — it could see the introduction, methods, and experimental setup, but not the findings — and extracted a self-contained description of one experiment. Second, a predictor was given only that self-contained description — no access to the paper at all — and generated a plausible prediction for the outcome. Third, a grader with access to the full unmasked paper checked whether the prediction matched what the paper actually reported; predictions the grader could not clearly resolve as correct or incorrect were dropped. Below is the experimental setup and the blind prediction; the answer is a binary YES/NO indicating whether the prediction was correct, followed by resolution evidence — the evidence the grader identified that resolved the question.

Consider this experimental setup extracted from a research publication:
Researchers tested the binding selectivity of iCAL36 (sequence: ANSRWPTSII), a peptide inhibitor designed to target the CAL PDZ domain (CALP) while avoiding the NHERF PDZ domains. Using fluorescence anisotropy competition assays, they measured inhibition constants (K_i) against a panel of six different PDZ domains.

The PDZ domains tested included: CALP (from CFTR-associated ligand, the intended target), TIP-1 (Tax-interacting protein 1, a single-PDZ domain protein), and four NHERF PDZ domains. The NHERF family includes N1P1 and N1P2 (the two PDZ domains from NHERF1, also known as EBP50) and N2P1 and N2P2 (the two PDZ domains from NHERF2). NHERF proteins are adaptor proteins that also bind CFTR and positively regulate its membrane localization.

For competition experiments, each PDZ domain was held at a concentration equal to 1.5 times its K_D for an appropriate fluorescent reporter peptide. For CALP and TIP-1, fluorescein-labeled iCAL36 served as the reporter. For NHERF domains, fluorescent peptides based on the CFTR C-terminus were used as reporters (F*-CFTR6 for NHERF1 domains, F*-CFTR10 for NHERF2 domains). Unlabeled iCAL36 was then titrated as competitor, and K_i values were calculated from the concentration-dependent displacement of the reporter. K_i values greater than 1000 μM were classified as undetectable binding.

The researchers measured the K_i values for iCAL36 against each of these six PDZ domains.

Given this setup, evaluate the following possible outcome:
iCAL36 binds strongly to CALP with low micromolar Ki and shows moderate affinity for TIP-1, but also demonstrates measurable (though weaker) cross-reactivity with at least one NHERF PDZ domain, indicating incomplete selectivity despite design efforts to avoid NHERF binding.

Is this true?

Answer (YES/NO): NO